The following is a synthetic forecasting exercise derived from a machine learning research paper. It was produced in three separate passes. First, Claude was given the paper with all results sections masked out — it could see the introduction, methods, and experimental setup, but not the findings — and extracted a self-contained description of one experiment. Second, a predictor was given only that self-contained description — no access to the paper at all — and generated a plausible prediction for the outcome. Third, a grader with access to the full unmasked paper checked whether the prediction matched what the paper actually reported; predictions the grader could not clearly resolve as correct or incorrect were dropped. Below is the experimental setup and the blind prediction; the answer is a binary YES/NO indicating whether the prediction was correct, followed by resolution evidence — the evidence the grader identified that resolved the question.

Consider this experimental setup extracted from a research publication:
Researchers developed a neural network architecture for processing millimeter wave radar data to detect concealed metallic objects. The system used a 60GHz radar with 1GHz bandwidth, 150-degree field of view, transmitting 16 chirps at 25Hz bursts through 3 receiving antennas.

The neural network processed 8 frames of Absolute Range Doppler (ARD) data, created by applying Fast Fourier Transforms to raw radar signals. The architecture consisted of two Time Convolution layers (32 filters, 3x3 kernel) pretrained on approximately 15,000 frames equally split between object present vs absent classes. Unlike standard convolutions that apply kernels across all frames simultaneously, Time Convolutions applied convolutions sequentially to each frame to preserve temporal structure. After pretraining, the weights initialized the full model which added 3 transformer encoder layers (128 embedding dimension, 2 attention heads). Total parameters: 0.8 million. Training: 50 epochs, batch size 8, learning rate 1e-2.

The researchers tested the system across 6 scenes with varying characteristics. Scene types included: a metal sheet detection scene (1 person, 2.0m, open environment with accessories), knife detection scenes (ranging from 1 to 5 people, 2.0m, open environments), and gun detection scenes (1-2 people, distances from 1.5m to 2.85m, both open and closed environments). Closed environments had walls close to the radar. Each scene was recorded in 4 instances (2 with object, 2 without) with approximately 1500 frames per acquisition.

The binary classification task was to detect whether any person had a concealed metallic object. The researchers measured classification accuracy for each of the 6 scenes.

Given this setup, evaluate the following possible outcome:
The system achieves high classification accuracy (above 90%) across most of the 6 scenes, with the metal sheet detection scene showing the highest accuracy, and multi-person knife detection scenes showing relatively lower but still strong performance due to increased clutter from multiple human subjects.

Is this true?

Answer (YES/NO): NO